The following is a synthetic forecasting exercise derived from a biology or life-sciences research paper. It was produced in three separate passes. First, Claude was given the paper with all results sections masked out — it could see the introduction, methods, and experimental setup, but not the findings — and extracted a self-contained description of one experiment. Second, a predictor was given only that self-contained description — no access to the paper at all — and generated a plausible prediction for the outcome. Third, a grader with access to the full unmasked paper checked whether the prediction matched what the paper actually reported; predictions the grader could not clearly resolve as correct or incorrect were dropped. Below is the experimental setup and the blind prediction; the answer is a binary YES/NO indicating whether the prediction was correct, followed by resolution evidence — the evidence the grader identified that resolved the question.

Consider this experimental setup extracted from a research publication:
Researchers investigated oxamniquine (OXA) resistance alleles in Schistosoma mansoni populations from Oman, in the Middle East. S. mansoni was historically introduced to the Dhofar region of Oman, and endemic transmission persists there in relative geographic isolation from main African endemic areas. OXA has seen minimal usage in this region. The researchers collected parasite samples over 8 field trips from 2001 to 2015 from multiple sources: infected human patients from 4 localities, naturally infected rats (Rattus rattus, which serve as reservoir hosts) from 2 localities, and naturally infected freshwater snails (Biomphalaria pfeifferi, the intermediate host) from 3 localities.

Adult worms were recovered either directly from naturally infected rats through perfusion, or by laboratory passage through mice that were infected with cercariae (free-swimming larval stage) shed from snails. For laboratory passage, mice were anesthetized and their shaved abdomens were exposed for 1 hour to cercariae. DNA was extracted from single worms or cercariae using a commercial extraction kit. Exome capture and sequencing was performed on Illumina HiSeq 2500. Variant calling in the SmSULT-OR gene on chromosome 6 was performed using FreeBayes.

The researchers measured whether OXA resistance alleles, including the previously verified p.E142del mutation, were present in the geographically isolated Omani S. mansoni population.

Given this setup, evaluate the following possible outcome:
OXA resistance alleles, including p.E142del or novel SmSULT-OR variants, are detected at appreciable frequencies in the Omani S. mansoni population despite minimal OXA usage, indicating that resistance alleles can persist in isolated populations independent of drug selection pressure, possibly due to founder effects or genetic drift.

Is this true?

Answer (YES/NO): YES